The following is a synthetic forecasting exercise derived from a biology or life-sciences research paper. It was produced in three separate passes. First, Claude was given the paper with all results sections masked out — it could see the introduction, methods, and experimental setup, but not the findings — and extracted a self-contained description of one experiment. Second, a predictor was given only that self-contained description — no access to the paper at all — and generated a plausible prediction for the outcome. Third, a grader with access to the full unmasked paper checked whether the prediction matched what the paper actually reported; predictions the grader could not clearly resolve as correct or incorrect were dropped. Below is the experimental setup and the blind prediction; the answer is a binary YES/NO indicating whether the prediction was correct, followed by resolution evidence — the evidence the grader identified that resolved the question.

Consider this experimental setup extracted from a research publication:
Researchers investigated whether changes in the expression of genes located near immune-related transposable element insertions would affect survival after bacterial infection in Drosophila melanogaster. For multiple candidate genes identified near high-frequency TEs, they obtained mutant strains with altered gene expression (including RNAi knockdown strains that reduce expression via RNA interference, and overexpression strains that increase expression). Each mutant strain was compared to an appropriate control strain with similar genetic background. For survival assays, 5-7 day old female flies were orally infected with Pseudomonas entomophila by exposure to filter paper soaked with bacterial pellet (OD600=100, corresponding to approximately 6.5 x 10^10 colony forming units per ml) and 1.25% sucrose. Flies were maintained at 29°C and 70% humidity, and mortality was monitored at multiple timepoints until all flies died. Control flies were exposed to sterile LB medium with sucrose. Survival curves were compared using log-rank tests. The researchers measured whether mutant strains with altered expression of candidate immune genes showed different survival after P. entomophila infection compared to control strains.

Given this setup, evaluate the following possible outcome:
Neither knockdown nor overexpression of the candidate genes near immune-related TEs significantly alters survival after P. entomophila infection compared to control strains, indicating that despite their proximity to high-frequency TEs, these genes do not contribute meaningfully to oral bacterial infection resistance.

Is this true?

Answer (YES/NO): NO